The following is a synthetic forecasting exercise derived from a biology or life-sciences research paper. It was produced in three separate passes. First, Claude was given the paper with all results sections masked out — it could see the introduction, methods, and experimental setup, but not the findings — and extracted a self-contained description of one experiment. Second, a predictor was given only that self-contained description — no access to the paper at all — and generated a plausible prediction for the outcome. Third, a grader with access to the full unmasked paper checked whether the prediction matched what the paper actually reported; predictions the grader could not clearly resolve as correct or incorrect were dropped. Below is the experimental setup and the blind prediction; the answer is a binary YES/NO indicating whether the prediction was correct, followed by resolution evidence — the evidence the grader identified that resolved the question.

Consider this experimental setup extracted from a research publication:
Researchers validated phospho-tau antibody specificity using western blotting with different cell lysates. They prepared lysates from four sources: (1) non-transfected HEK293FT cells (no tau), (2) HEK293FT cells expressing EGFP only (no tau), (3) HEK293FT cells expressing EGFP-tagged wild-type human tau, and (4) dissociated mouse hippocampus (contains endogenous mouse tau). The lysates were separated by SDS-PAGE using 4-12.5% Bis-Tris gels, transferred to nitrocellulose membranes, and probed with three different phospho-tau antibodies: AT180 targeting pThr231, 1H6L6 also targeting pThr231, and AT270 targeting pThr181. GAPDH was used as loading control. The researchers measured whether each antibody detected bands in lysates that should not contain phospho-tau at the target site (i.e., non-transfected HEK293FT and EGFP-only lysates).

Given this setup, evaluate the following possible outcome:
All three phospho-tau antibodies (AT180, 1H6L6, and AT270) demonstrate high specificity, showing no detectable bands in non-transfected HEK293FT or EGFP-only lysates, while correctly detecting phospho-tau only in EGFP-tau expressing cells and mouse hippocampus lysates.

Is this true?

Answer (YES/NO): NO